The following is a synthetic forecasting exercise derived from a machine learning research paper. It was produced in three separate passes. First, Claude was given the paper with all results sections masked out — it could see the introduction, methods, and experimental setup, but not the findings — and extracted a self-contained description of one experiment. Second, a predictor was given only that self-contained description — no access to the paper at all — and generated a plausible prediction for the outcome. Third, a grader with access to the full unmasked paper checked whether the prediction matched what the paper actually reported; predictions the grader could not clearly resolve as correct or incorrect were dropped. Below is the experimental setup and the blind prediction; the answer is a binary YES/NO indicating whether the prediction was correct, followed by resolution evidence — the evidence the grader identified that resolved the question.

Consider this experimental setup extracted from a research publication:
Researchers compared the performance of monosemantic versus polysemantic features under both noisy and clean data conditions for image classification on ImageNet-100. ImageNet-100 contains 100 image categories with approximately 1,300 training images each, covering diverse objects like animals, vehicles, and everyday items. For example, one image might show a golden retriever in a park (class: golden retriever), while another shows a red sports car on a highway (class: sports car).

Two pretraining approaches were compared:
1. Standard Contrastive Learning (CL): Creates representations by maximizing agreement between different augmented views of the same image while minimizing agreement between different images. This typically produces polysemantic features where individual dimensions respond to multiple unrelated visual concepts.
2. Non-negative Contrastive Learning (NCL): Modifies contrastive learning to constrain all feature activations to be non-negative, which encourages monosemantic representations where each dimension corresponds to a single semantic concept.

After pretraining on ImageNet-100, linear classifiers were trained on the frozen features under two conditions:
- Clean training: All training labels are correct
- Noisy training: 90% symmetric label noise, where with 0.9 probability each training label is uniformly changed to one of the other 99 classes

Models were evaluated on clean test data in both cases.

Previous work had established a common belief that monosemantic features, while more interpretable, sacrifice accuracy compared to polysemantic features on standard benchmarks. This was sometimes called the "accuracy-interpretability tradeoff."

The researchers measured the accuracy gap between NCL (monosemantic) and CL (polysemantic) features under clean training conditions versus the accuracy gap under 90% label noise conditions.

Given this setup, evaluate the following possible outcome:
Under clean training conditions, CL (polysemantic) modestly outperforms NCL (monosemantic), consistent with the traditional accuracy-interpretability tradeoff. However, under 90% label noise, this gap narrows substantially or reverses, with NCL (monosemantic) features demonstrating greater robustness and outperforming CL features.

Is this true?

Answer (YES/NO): YES